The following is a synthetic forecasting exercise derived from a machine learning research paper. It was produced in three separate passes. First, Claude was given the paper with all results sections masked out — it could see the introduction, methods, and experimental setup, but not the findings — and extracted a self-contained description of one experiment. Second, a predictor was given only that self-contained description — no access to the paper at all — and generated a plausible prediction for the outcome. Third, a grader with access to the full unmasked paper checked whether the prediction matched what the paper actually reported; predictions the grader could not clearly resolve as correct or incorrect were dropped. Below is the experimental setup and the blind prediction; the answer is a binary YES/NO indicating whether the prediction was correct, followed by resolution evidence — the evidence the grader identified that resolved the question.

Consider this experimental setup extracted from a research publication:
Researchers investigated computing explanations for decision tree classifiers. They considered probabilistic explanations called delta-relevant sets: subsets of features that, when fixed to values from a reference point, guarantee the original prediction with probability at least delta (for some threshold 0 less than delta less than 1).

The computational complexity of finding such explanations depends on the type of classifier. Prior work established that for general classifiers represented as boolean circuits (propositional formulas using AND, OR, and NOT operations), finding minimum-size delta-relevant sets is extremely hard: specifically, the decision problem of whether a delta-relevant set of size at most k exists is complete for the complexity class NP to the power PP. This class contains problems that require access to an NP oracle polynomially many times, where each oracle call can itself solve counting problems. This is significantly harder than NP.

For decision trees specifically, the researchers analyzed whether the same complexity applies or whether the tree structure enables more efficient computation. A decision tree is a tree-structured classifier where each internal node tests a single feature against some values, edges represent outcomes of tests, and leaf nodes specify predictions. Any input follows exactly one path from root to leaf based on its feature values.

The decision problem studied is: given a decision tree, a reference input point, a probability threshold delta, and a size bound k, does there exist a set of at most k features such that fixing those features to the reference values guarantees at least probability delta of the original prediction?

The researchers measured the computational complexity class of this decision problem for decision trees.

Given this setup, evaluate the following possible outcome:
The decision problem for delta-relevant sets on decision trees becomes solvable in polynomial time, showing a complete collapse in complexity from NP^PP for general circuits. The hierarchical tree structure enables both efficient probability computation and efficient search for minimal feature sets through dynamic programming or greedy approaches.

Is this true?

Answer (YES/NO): NO